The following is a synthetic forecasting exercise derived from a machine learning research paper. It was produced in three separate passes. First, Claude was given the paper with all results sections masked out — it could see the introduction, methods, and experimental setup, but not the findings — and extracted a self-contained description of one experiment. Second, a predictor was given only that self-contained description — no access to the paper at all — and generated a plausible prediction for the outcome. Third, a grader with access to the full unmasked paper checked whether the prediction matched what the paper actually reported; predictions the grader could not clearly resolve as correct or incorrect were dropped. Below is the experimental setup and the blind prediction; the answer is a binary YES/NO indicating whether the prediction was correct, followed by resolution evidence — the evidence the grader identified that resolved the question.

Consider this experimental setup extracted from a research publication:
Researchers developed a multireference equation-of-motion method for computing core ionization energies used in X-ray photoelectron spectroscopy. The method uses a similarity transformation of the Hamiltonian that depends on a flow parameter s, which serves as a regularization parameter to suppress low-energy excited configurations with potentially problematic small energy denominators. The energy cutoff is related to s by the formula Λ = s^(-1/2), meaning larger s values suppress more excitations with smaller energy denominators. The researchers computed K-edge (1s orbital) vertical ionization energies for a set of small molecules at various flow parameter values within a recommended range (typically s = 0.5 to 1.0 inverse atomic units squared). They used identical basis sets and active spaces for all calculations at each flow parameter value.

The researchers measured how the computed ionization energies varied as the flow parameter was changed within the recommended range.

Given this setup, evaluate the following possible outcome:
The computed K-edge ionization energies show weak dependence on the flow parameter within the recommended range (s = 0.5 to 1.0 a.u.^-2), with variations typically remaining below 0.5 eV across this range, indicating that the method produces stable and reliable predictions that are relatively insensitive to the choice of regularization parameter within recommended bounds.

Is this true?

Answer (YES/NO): YES